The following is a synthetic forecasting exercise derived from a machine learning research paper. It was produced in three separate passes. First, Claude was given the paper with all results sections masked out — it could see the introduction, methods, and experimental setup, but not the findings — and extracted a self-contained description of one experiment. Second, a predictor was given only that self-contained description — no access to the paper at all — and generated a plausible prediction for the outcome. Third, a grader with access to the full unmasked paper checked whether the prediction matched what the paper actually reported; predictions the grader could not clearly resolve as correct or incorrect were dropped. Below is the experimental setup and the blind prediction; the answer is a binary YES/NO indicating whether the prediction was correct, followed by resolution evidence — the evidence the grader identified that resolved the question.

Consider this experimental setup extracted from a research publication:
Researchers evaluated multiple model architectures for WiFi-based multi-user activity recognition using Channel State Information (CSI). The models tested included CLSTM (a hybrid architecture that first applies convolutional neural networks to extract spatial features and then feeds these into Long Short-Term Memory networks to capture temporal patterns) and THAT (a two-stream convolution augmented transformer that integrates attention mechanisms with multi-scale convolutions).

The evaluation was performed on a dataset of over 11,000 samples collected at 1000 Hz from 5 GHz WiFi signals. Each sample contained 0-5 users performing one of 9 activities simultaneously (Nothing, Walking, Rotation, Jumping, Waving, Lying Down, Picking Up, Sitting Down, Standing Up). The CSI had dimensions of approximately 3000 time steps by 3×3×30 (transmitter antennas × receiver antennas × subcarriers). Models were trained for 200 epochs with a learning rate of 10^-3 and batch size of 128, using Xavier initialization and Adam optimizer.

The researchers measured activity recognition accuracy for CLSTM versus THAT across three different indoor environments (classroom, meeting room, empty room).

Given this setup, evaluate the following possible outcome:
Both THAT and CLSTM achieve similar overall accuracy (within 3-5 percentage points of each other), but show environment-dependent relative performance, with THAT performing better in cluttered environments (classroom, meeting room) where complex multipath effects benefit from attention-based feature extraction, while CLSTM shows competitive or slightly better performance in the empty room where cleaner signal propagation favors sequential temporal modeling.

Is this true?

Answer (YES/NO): NO